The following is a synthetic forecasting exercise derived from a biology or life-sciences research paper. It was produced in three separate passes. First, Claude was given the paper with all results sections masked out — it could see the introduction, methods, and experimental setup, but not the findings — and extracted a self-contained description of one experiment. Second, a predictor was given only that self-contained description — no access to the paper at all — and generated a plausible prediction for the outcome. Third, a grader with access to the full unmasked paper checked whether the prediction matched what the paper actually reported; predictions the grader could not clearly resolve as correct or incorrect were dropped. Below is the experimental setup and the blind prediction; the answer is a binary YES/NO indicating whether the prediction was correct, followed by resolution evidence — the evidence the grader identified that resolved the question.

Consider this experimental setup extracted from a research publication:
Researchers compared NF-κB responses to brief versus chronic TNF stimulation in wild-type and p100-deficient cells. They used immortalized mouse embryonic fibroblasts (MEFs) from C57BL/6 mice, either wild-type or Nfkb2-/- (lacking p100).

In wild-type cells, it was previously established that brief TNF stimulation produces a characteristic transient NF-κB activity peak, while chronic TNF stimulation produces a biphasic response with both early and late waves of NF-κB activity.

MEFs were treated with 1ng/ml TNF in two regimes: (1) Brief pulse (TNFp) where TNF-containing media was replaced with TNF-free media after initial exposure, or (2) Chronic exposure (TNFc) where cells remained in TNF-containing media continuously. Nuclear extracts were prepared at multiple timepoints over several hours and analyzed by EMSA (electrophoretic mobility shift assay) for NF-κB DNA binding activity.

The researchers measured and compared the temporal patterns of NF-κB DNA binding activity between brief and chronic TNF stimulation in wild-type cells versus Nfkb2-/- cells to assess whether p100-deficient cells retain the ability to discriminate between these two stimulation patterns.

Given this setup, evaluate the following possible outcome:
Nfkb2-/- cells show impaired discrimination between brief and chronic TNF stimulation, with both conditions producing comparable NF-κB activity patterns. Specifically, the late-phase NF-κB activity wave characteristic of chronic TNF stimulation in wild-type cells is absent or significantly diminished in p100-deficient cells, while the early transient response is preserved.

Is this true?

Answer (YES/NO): NO